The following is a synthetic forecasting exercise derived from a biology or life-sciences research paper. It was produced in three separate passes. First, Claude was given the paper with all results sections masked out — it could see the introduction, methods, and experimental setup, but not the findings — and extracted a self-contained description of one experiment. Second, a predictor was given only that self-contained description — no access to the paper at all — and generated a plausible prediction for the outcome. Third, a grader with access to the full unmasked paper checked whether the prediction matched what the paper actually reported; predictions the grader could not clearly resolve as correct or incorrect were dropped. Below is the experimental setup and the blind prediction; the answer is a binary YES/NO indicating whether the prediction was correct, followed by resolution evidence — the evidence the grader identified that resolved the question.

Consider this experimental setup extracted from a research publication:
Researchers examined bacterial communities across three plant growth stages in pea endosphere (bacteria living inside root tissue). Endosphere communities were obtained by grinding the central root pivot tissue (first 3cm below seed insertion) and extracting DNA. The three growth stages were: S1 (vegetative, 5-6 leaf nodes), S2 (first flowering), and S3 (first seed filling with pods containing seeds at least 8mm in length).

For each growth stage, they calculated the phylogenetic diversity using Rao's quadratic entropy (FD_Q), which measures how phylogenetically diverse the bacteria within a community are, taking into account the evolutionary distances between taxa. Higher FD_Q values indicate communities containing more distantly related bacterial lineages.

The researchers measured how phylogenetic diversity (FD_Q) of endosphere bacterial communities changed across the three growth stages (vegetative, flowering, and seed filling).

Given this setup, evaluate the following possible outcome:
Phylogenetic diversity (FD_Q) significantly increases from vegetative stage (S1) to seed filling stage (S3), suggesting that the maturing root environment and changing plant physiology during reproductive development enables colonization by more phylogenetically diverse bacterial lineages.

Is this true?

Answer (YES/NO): YES